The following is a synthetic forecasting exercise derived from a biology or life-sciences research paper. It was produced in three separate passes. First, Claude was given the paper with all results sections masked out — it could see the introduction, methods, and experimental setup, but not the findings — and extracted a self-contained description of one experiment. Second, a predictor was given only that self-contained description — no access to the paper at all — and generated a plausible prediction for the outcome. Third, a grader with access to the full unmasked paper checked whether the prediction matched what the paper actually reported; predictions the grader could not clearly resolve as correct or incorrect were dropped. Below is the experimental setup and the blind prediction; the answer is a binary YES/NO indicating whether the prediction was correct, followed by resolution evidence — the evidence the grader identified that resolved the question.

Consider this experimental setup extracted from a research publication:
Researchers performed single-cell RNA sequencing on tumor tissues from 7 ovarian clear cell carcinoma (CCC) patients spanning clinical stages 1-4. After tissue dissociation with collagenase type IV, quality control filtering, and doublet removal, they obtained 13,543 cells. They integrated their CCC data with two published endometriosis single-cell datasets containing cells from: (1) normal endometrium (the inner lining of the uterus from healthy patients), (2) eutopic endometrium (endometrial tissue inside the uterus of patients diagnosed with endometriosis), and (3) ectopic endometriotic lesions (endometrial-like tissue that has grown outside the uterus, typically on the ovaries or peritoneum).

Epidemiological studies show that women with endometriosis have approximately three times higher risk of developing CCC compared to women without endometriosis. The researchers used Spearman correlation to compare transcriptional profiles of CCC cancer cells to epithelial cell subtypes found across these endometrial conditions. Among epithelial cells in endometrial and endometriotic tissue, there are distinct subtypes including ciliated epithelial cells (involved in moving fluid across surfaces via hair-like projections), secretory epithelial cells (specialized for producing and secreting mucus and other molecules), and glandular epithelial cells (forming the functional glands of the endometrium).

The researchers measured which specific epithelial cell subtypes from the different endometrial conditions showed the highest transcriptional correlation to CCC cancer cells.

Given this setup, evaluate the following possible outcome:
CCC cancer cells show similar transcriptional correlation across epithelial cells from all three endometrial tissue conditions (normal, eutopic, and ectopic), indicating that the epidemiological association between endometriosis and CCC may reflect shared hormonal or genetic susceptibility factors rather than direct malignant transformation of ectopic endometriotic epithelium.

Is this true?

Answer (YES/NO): NO